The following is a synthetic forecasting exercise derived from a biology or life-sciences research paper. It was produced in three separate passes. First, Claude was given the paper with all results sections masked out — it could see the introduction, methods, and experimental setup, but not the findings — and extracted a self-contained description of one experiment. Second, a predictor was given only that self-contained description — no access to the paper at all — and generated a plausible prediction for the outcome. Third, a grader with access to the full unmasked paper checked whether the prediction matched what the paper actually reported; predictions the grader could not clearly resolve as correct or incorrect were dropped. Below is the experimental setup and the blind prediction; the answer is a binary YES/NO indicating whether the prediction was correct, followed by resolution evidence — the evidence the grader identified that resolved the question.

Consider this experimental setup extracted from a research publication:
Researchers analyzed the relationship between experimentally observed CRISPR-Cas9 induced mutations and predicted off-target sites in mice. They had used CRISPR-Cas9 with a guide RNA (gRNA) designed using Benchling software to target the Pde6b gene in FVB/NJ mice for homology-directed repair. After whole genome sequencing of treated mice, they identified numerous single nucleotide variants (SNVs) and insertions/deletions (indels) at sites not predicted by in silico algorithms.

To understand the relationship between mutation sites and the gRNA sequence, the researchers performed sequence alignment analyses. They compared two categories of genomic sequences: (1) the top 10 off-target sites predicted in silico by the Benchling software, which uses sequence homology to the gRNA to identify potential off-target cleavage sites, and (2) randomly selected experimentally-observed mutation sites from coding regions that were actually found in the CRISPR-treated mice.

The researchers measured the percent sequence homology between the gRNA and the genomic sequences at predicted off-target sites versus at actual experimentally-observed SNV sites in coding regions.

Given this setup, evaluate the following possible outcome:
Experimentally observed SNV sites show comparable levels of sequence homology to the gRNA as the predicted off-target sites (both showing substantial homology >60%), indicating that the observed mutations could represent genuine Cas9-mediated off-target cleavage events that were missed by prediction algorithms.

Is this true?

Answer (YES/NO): NO